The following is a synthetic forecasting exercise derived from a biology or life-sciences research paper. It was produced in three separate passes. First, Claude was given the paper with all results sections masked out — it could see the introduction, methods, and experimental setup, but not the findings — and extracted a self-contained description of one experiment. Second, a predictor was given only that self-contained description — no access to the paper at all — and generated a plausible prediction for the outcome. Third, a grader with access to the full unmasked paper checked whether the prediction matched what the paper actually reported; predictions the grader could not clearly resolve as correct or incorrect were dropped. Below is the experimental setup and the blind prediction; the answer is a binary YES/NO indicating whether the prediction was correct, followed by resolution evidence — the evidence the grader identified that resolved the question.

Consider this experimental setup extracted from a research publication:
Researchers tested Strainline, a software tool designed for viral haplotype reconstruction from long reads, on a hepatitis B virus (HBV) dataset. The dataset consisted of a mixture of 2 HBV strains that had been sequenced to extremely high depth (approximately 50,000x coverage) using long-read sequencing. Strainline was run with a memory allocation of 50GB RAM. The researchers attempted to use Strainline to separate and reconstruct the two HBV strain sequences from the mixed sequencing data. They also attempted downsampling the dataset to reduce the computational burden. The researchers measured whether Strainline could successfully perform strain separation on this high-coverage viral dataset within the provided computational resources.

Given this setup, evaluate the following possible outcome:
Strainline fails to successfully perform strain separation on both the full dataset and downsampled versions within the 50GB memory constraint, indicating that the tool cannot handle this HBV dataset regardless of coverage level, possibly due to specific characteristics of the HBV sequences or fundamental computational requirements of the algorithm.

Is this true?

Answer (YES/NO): YES